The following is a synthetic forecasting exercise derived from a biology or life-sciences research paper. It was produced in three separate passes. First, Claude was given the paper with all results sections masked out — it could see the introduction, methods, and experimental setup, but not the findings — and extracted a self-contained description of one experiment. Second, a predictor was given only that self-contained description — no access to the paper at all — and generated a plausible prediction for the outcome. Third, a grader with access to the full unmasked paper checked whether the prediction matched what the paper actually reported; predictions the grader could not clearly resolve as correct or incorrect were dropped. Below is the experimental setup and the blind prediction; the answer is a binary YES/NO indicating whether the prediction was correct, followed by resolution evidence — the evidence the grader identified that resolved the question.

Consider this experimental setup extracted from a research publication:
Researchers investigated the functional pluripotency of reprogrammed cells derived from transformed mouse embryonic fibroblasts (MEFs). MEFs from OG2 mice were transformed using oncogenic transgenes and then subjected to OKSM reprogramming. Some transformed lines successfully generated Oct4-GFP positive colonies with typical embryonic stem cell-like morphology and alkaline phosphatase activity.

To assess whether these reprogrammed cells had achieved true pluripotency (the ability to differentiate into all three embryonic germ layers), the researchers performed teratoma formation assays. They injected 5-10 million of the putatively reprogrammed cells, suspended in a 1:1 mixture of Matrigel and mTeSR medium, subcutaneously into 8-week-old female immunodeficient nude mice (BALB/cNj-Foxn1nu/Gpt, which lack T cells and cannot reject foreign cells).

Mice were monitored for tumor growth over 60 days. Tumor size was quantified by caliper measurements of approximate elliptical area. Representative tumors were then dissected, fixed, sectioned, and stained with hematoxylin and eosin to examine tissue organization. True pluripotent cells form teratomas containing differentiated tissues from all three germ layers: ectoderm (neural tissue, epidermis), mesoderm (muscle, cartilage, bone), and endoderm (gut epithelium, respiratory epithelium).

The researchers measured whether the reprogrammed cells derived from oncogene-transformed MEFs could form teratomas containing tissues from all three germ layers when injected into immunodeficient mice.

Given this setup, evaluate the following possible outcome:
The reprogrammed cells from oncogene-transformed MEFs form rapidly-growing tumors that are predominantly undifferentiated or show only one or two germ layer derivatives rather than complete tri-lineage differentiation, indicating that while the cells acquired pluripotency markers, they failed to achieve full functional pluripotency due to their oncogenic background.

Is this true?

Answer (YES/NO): NO